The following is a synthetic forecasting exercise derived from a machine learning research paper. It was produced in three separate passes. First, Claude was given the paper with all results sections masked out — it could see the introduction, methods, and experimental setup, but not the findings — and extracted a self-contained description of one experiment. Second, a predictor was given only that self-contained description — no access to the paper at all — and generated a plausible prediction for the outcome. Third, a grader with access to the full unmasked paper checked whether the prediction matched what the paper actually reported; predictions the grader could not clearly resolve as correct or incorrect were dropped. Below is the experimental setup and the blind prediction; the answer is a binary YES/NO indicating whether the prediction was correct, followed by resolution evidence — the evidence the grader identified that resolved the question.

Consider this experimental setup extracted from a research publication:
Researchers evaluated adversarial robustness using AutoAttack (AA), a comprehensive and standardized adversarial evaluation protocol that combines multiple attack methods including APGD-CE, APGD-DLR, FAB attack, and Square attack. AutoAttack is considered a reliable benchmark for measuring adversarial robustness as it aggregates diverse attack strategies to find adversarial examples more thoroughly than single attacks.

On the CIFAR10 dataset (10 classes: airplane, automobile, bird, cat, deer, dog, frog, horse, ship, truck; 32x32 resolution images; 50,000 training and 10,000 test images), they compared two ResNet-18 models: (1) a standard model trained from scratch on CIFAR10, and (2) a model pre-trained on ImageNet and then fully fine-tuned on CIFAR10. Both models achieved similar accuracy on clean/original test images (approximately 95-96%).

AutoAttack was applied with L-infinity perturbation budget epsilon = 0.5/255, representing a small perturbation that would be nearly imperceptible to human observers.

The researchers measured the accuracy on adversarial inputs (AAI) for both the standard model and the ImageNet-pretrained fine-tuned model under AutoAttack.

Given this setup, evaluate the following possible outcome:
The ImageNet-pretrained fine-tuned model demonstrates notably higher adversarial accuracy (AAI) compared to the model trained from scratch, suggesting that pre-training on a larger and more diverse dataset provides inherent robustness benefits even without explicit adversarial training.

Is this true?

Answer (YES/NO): NO